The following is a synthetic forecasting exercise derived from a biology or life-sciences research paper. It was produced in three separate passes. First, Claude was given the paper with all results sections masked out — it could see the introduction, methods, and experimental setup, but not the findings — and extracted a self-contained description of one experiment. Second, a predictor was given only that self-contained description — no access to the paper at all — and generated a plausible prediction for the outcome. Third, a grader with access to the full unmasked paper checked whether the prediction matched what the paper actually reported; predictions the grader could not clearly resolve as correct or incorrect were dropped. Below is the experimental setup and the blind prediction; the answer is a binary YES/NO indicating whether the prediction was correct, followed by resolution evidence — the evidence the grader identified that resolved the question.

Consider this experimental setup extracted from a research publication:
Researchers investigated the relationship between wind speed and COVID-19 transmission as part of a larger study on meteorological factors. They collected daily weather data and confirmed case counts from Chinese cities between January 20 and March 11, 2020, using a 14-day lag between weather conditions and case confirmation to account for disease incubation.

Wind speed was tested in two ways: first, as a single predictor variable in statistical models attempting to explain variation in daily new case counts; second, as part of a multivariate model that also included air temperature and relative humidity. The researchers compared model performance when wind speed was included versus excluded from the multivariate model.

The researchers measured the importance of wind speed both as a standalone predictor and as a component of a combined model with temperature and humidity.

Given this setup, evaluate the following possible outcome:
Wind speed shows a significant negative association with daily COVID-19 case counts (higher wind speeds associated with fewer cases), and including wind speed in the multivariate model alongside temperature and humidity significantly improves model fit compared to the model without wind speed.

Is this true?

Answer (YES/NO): NO